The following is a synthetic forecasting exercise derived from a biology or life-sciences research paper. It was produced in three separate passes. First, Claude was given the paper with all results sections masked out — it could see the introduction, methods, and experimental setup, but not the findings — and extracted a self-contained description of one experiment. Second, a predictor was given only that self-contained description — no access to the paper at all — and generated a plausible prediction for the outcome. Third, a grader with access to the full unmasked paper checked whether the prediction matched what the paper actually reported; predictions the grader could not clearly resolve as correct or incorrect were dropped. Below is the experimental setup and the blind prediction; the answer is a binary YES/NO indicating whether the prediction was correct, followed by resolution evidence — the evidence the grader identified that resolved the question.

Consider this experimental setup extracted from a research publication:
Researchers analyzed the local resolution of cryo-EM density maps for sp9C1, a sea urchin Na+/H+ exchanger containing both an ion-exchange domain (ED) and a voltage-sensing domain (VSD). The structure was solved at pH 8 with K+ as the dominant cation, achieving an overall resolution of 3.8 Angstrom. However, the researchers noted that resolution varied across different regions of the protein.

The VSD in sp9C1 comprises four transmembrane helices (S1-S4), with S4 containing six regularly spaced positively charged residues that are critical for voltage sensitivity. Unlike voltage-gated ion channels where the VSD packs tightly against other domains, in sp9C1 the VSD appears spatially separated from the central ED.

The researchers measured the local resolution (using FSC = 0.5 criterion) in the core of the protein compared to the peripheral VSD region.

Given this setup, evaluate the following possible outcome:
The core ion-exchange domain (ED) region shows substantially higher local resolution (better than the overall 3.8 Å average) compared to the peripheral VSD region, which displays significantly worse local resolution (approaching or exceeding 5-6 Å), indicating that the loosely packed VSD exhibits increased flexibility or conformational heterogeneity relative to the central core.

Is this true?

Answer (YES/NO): YES